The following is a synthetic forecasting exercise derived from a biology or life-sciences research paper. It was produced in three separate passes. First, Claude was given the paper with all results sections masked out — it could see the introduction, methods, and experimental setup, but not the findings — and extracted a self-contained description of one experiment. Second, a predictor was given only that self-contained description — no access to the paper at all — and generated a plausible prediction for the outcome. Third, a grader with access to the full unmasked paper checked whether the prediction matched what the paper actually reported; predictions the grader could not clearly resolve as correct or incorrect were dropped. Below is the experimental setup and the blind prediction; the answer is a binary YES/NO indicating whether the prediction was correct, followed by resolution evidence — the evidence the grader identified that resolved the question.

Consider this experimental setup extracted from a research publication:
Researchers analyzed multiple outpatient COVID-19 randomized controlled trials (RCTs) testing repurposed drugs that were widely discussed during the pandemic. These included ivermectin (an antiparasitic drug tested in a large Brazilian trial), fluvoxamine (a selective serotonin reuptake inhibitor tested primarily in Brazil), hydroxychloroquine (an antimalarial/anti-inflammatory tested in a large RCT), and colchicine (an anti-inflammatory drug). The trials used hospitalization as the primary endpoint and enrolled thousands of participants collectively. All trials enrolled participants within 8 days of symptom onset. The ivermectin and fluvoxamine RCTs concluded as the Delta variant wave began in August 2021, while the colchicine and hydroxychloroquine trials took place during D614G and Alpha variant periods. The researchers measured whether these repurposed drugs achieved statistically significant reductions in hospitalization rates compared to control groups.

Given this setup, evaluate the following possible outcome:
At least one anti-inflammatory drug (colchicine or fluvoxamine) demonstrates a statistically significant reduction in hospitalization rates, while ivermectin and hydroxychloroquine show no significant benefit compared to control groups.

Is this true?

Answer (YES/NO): NO